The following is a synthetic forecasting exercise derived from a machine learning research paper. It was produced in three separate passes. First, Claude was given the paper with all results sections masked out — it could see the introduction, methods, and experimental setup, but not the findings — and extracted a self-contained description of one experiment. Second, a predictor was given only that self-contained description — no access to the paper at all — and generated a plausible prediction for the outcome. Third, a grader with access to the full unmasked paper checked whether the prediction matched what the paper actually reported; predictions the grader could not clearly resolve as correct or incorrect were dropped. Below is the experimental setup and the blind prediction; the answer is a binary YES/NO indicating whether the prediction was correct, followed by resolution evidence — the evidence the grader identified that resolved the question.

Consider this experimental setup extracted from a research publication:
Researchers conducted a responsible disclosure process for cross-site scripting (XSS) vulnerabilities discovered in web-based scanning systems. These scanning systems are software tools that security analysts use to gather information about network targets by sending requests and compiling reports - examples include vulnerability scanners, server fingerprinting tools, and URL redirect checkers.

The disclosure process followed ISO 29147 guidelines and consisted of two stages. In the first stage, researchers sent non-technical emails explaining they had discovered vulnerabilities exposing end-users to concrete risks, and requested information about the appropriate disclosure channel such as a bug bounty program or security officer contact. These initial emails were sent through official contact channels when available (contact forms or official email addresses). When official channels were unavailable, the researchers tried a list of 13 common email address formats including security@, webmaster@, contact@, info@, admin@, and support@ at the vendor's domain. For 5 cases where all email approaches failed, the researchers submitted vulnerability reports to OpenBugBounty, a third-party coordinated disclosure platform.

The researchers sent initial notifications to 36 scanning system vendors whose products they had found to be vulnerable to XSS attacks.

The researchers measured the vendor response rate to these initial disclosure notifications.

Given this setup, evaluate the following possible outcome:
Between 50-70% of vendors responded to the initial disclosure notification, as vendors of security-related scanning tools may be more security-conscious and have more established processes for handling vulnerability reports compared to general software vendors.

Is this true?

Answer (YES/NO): NO